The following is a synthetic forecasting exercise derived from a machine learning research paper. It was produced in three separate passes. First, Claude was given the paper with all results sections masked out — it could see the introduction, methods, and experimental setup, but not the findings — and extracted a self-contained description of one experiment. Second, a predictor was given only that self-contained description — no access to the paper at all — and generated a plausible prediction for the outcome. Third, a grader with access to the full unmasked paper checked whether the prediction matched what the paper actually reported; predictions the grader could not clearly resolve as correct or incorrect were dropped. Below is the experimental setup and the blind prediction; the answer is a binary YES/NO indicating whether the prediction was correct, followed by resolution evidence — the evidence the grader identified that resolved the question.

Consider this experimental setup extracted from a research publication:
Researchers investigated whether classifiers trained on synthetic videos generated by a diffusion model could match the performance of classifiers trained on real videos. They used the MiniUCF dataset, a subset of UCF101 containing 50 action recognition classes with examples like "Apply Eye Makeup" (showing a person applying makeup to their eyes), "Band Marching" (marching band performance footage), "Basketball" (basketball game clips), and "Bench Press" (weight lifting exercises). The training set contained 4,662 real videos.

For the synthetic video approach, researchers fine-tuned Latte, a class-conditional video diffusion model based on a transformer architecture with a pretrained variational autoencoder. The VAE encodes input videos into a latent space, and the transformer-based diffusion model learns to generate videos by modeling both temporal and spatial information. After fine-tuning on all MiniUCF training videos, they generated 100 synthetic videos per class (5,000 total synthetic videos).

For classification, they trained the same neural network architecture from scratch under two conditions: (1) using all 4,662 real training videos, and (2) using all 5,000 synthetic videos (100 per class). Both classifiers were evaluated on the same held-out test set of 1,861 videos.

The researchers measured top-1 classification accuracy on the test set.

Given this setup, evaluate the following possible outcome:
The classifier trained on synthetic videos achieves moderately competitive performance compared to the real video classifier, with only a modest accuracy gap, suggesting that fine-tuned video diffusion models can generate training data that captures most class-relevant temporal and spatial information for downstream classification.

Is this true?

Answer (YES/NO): YES